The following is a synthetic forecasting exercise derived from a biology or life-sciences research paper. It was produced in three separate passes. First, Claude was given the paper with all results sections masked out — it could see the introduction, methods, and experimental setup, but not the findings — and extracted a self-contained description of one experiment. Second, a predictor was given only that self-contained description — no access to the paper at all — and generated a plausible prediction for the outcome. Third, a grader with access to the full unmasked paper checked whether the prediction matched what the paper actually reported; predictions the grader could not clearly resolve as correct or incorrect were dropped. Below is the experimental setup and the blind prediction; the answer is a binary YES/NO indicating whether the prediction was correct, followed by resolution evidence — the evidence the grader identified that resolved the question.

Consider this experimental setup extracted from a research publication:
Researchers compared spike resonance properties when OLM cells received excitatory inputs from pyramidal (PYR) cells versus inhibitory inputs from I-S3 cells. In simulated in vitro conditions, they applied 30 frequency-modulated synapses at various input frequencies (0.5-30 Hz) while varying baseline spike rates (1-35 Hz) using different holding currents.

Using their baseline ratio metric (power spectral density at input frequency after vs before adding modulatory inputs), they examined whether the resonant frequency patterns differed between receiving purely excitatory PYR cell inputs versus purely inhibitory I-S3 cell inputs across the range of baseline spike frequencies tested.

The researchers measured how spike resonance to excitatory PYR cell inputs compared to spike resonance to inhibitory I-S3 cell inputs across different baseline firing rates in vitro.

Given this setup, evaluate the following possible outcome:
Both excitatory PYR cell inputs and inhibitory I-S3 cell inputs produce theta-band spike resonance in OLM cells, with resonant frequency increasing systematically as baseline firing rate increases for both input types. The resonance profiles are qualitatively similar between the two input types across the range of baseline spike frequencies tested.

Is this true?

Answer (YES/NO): NO